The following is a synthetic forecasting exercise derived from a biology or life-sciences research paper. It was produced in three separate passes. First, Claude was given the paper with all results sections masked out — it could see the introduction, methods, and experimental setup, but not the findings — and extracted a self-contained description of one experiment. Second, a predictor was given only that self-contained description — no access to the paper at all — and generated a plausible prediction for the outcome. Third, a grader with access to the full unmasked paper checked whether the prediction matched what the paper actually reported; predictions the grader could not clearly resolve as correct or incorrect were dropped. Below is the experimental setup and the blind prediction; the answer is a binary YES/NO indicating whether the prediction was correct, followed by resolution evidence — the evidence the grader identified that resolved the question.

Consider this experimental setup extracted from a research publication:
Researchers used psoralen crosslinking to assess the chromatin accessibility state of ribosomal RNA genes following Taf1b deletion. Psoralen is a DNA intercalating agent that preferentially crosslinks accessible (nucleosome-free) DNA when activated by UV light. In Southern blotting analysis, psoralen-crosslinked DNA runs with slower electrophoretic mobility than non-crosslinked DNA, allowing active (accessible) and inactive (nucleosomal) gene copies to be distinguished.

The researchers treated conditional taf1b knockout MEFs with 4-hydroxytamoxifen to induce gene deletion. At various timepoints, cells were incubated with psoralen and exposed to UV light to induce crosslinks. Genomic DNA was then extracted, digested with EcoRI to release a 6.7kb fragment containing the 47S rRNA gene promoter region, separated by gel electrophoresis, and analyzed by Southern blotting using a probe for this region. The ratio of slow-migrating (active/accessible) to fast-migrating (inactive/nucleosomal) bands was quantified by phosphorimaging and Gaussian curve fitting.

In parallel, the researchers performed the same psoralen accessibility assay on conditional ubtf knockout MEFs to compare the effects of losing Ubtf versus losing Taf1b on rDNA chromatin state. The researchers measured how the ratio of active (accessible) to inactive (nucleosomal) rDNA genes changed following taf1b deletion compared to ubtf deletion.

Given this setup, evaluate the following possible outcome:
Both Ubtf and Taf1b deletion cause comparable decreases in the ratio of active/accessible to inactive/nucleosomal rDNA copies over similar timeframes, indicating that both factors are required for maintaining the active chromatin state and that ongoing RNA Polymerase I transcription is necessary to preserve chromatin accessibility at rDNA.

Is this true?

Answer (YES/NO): NO